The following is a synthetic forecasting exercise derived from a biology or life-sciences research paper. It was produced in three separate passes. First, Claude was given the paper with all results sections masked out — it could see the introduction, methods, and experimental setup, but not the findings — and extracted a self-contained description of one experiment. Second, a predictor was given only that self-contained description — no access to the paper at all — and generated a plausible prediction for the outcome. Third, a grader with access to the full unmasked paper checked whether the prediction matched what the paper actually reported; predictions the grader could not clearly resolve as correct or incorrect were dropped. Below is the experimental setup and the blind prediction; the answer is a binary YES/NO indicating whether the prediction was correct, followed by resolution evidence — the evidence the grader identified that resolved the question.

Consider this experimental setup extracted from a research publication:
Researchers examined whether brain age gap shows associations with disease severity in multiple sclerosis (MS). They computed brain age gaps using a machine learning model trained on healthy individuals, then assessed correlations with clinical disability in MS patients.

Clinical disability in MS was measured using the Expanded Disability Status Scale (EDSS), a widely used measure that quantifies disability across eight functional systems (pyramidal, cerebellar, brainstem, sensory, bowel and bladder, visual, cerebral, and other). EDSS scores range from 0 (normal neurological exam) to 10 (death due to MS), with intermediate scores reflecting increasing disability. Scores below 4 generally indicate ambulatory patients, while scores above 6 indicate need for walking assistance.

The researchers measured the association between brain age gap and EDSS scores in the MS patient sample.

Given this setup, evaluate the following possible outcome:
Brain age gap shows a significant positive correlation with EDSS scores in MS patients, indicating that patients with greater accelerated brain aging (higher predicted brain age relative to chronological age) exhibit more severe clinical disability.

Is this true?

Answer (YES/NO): YES